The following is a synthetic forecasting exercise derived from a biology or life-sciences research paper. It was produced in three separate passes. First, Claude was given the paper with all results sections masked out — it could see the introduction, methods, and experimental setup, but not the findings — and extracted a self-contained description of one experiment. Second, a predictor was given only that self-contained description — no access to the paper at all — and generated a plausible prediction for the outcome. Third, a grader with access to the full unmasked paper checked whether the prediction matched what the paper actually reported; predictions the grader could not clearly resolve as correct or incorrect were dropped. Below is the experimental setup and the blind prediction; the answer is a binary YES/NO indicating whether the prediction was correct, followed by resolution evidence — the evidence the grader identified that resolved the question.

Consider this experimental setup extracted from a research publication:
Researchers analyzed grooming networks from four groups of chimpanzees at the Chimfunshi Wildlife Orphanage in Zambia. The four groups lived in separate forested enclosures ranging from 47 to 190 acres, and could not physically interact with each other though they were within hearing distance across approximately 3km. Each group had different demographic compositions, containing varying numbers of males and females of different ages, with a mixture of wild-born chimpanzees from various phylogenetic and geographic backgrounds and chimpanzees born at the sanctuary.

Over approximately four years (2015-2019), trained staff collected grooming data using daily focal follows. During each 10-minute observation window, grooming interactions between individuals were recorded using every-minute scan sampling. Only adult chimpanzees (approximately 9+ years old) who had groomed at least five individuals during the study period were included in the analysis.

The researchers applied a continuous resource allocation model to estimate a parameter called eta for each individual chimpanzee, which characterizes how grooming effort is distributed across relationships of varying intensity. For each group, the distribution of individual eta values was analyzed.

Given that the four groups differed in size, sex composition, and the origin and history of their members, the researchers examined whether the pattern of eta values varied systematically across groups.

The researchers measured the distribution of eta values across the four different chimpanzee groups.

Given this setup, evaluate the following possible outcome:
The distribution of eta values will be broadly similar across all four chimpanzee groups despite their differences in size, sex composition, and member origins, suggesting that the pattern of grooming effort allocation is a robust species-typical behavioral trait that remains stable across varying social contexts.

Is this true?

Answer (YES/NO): NO